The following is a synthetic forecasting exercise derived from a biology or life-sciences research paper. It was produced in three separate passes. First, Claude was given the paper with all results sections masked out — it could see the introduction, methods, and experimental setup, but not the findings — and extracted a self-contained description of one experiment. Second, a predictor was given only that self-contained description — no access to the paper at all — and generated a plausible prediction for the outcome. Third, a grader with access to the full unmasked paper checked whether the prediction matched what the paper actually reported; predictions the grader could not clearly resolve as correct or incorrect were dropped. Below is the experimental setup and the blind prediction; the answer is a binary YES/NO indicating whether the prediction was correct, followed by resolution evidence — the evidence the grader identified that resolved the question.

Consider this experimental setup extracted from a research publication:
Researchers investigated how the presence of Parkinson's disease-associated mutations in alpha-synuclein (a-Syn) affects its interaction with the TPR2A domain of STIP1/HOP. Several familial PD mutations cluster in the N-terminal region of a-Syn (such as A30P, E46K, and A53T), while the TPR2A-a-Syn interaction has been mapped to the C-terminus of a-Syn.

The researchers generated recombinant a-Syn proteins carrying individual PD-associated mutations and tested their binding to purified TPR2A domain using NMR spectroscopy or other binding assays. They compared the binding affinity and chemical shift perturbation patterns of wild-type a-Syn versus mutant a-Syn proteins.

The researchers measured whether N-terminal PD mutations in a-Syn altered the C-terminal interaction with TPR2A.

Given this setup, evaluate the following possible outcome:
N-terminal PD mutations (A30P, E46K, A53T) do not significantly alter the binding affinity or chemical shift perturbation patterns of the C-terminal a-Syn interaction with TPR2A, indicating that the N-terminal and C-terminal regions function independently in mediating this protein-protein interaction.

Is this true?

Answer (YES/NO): YES